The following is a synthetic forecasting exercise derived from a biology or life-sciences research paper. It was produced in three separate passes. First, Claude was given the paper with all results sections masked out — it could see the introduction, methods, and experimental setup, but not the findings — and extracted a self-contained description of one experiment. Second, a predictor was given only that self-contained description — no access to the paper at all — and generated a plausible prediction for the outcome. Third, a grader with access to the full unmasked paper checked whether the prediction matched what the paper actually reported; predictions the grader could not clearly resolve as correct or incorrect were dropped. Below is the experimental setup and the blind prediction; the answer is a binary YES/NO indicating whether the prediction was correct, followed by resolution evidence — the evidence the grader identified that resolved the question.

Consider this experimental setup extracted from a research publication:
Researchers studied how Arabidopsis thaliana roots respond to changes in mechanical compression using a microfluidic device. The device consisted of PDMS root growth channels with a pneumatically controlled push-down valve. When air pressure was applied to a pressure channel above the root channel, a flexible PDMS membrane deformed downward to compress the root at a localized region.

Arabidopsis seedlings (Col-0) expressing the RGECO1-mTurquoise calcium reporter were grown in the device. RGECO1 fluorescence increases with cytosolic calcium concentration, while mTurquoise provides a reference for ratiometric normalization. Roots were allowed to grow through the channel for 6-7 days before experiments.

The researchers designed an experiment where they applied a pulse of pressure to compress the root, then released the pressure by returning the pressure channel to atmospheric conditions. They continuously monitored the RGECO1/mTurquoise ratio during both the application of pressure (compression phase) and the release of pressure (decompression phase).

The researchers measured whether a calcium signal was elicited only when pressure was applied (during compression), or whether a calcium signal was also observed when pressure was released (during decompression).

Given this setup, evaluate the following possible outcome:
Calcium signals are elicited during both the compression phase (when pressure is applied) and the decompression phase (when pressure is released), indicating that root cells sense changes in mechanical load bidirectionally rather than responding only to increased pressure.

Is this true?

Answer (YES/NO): YES